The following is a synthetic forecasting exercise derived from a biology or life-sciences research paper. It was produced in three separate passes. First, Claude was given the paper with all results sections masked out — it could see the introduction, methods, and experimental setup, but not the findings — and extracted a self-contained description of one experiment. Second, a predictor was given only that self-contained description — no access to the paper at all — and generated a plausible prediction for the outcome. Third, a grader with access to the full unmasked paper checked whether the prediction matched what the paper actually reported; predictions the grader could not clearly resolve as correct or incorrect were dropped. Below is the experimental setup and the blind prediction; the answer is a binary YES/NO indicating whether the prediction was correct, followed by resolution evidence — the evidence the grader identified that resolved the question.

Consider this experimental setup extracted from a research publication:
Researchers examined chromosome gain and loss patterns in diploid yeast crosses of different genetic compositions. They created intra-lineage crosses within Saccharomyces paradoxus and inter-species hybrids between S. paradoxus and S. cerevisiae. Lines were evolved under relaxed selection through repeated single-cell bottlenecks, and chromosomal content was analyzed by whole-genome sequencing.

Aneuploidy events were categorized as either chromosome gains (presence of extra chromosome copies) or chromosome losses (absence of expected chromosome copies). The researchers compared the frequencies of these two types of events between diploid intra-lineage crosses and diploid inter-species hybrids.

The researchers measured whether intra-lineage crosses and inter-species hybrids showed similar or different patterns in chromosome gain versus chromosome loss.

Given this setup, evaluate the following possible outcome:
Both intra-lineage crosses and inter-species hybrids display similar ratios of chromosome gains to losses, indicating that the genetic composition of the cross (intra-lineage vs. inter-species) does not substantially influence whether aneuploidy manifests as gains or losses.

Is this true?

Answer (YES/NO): NO